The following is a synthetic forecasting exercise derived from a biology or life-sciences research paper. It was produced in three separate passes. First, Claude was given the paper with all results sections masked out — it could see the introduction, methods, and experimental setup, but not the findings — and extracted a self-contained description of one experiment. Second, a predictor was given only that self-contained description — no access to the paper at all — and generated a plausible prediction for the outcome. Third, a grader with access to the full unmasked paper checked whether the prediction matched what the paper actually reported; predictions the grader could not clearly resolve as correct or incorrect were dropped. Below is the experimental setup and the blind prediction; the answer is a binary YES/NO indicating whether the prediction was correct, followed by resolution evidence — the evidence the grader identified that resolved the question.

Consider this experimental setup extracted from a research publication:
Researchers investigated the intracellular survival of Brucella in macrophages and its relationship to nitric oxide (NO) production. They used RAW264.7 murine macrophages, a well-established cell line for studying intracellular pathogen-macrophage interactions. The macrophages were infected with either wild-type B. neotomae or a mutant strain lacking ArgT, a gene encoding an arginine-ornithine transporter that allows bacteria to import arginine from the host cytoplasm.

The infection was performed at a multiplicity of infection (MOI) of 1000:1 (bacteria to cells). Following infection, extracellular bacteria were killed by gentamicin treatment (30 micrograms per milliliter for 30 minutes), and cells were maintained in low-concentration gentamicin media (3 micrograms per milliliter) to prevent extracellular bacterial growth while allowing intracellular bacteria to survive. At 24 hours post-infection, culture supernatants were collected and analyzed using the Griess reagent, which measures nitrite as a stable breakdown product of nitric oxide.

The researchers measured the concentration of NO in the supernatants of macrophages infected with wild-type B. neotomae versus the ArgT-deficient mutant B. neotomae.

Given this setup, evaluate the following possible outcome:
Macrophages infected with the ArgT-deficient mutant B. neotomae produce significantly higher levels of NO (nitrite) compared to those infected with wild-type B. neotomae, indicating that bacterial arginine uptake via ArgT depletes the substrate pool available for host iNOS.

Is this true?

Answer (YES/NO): YES